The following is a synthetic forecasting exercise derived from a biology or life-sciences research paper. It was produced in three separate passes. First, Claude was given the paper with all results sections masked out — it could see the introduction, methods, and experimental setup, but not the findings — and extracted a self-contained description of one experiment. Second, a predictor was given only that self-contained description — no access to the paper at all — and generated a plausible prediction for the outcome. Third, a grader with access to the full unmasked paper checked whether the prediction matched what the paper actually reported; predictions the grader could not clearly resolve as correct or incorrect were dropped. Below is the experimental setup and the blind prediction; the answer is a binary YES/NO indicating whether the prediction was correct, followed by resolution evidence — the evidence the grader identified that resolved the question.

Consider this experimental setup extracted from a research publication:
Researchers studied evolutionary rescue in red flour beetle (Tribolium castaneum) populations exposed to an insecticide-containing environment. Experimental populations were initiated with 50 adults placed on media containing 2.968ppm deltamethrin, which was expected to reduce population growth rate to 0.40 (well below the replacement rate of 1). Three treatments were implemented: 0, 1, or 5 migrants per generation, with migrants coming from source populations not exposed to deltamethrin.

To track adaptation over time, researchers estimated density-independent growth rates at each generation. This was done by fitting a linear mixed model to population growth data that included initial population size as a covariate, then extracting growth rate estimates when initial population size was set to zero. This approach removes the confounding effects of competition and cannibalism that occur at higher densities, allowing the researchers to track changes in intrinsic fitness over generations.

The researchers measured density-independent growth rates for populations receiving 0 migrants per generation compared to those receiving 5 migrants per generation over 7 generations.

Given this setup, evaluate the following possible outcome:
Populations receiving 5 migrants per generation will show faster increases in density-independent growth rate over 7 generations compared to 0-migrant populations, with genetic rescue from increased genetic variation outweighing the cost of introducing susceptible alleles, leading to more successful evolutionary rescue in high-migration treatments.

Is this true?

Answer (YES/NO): NO